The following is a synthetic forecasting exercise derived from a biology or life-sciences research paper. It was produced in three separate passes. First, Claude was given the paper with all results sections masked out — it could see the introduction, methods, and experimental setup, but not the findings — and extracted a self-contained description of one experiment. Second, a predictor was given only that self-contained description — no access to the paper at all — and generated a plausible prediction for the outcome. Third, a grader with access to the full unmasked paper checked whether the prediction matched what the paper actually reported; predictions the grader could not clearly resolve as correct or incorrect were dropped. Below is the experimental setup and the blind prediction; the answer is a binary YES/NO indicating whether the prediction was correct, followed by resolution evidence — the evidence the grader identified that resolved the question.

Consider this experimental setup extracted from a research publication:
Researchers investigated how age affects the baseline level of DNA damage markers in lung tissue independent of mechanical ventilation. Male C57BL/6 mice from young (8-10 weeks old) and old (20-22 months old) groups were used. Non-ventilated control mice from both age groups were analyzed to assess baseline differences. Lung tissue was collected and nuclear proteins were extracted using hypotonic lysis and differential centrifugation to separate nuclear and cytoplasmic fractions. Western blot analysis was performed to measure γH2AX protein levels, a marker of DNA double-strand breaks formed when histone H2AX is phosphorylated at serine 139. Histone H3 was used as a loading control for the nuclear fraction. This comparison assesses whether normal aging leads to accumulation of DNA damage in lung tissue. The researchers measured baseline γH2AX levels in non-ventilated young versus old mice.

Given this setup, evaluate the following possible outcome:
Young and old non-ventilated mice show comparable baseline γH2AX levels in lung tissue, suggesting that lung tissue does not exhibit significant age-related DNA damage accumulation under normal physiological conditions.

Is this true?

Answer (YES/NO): NO